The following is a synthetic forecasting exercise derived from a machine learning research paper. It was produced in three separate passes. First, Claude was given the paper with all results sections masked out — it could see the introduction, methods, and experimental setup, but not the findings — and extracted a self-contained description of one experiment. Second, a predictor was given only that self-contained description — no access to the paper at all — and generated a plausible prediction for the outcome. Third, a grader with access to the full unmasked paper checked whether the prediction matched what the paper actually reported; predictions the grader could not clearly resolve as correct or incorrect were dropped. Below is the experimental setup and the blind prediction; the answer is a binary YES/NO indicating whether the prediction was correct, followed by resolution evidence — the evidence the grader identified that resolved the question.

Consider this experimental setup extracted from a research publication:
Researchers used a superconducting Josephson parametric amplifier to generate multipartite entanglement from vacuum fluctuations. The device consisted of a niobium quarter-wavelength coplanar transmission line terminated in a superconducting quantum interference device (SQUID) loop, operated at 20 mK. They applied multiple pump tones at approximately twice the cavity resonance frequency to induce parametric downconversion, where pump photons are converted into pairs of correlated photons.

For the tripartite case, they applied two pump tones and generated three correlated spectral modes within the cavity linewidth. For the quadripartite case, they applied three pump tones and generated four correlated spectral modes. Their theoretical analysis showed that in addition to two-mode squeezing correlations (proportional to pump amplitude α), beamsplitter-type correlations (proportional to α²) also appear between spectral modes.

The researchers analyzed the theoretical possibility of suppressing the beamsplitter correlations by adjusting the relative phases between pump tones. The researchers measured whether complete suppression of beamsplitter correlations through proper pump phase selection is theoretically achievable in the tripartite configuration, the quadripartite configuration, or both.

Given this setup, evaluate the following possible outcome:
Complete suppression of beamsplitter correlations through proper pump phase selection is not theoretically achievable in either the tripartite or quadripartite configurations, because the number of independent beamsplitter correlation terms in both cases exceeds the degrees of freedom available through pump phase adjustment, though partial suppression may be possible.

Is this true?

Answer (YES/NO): NO